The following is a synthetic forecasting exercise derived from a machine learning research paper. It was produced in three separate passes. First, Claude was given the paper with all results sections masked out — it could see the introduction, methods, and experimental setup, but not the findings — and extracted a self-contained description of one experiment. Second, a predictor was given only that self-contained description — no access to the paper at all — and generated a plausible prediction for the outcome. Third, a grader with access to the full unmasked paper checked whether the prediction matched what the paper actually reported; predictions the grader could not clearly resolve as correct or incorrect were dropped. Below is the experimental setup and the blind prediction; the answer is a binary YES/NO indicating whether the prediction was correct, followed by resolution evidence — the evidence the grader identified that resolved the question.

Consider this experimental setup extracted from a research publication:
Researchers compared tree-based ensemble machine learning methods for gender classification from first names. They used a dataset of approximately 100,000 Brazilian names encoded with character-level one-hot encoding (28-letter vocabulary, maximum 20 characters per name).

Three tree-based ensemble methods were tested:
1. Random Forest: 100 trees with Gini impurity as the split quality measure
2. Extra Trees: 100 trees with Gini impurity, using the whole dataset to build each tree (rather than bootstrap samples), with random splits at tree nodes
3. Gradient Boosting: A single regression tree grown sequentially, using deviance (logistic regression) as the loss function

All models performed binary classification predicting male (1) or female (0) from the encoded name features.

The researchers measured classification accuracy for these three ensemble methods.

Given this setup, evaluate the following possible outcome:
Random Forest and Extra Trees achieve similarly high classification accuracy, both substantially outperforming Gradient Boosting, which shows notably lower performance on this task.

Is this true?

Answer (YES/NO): YES